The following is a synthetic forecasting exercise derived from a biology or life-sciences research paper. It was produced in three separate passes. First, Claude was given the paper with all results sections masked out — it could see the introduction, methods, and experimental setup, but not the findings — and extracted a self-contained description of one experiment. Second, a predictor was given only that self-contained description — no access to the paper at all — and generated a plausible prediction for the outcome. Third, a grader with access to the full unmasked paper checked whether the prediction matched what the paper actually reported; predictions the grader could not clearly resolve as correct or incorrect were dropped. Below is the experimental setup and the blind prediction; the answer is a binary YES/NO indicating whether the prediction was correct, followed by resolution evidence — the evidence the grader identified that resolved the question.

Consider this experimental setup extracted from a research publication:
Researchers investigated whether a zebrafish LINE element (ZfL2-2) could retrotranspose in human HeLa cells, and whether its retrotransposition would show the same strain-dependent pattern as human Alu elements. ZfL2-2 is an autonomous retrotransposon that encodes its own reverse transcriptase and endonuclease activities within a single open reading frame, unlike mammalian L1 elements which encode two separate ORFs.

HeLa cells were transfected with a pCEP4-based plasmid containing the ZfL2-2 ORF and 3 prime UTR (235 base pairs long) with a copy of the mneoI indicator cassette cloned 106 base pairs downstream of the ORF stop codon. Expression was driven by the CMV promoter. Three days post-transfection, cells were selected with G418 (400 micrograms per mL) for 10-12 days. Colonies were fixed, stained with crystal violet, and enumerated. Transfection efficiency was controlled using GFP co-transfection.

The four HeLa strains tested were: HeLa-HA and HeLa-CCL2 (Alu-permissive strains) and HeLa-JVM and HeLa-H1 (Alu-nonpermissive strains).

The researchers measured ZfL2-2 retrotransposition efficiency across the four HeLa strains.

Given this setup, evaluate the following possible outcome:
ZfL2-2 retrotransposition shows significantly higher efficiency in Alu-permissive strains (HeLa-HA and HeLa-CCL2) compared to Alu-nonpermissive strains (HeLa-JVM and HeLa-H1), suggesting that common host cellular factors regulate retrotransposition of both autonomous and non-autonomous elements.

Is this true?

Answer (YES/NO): NO